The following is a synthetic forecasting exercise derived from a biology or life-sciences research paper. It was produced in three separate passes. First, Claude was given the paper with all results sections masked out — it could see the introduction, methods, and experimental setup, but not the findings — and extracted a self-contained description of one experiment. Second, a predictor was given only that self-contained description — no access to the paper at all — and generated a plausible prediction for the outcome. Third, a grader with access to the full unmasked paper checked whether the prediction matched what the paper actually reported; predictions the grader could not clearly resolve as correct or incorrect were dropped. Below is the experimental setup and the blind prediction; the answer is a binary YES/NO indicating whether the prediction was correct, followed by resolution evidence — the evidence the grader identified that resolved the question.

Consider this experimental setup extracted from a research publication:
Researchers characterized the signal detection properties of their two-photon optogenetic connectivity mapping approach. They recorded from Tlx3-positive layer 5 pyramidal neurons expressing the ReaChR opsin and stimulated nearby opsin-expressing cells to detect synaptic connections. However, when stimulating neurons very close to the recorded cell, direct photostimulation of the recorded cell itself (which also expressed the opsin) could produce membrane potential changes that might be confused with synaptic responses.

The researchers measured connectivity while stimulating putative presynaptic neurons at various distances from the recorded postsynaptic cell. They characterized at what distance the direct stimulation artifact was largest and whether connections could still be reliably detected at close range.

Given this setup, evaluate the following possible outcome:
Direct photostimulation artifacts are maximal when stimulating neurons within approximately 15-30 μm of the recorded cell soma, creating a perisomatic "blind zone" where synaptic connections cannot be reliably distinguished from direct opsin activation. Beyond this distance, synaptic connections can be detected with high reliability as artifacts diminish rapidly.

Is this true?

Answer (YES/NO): NO